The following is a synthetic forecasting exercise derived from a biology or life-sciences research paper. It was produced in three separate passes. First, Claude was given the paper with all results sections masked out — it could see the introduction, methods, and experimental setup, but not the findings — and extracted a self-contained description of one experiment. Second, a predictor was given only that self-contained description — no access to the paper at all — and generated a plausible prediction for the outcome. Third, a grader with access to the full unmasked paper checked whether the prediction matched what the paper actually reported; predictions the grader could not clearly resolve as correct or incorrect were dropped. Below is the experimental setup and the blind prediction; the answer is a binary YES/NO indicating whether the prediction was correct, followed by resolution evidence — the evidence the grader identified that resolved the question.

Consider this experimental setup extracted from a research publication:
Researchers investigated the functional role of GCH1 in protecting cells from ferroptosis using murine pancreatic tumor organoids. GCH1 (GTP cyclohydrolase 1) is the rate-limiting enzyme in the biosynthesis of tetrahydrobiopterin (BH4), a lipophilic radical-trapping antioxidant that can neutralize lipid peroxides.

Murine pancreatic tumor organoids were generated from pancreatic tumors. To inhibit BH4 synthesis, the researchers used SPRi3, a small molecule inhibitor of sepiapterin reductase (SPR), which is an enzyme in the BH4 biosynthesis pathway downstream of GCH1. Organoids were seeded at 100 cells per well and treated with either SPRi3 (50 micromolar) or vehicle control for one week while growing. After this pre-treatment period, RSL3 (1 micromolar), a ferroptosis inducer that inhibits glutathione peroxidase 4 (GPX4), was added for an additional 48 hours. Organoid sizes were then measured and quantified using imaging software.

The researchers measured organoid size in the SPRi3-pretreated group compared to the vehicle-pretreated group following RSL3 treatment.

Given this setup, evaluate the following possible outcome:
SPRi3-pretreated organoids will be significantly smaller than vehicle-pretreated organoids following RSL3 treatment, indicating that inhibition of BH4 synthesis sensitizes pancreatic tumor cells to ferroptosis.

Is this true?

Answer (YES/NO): YES